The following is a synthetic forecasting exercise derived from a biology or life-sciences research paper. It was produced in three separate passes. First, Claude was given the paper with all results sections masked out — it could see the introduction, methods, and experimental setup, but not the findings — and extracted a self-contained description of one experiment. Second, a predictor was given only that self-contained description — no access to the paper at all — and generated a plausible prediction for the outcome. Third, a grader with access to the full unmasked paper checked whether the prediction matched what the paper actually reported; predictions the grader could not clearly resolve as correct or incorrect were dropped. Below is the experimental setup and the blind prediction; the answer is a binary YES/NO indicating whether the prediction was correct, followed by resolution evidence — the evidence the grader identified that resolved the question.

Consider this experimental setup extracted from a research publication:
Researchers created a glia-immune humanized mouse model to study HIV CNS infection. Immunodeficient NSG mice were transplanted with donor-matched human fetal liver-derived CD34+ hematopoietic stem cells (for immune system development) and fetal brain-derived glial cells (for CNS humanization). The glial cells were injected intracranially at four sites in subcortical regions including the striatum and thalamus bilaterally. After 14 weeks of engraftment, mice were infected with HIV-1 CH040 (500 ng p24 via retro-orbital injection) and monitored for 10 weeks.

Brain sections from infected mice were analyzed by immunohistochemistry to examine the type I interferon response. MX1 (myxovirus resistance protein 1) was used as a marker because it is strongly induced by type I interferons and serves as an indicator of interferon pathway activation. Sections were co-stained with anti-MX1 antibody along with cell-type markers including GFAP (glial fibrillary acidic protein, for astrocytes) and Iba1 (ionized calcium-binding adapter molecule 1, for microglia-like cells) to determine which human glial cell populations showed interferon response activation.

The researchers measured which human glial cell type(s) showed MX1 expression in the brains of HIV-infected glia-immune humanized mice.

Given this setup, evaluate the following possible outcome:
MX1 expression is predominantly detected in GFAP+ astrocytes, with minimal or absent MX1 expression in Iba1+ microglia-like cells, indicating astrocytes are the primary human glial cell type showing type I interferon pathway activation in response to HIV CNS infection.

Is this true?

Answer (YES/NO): NO